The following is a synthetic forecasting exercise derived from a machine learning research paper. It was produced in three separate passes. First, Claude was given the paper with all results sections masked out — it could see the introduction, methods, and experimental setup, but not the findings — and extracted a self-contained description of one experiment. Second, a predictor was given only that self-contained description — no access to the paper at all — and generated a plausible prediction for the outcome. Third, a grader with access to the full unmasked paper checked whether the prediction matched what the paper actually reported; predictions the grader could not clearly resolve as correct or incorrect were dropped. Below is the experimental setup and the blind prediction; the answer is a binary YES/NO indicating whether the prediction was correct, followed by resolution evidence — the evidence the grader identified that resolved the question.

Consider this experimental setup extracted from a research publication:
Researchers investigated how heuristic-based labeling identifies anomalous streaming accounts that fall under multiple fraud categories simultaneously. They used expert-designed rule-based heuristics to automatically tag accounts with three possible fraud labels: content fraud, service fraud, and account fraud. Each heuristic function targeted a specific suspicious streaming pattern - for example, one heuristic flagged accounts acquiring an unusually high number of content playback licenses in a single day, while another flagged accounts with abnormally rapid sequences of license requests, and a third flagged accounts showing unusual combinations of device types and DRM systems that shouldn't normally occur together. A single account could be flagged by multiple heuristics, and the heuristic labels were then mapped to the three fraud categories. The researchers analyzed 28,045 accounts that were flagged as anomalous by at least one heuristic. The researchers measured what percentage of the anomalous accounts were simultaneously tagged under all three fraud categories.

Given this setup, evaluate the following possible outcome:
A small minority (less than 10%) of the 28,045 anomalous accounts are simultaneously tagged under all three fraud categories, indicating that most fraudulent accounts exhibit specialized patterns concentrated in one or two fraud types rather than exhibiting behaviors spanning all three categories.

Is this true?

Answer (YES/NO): YES